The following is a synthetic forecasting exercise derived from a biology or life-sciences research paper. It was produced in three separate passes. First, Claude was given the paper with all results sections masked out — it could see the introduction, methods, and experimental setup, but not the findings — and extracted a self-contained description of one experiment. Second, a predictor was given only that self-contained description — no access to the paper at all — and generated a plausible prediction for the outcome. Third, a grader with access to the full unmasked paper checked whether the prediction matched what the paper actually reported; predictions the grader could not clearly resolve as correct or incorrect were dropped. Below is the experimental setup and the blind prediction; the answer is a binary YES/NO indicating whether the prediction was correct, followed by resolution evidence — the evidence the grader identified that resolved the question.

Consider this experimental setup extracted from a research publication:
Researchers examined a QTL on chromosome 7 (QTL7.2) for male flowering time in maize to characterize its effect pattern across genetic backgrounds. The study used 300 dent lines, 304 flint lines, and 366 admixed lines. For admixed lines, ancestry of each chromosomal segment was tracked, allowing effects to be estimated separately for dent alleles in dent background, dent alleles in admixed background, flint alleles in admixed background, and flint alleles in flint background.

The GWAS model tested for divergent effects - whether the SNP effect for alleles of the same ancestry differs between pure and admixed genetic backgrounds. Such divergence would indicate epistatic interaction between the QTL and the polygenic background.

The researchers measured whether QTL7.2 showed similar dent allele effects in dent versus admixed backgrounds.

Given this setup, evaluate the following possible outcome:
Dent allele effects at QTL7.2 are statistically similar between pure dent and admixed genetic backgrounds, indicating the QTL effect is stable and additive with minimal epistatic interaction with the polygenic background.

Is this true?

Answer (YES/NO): NO